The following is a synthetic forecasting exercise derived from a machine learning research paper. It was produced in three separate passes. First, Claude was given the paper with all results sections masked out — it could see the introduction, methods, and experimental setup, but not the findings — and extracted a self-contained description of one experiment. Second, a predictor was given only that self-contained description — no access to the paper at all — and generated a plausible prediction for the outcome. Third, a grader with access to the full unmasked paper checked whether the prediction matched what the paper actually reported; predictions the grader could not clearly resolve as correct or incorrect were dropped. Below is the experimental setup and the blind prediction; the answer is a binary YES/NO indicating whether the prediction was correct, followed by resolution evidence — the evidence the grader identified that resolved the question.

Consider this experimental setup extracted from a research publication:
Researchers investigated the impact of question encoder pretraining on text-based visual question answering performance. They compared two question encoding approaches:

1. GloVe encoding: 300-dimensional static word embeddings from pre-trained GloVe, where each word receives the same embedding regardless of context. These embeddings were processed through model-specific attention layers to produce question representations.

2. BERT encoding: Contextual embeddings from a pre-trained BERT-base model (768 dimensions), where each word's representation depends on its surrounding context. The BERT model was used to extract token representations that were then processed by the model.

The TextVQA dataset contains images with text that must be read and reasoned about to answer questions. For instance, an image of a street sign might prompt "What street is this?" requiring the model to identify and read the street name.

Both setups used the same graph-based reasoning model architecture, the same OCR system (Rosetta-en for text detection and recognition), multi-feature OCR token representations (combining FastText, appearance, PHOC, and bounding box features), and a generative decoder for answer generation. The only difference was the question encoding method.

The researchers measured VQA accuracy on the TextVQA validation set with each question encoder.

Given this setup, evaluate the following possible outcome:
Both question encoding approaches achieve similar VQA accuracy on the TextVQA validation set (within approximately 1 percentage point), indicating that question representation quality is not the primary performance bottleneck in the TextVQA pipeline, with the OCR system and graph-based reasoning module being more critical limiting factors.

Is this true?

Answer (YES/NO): YES